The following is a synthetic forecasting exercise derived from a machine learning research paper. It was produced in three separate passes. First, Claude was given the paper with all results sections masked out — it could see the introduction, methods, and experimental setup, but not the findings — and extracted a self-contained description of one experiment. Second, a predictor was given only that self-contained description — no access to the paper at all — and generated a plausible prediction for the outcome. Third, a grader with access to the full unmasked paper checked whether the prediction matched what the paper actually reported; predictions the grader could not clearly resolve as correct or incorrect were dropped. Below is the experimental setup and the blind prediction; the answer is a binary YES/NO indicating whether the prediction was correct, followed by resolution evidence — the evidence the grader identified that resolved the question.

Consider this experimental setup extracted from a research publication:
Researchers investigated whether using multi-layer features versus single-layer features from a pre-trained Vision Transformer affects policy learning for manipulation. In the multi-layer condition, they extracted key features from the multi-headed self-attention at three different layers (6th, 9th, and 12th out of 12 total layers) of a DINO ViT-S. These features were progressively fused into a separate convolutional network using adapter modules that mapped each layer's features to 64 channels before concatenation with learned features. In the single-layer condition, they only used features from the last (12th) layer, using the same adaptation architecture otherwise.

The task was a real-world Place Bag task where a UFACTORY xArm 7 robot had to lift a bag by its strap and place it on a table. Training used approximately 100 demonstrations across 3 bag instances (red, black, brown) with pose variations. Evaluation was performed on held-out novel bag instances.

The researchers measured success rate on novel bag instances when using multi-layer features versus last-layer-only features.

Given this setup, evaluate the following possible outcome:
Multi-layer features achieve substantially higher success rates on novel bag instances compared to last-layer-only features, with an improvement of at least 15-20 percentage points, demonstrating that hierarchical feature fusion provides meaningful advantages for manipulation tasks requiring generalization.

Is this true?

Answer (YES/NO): NO